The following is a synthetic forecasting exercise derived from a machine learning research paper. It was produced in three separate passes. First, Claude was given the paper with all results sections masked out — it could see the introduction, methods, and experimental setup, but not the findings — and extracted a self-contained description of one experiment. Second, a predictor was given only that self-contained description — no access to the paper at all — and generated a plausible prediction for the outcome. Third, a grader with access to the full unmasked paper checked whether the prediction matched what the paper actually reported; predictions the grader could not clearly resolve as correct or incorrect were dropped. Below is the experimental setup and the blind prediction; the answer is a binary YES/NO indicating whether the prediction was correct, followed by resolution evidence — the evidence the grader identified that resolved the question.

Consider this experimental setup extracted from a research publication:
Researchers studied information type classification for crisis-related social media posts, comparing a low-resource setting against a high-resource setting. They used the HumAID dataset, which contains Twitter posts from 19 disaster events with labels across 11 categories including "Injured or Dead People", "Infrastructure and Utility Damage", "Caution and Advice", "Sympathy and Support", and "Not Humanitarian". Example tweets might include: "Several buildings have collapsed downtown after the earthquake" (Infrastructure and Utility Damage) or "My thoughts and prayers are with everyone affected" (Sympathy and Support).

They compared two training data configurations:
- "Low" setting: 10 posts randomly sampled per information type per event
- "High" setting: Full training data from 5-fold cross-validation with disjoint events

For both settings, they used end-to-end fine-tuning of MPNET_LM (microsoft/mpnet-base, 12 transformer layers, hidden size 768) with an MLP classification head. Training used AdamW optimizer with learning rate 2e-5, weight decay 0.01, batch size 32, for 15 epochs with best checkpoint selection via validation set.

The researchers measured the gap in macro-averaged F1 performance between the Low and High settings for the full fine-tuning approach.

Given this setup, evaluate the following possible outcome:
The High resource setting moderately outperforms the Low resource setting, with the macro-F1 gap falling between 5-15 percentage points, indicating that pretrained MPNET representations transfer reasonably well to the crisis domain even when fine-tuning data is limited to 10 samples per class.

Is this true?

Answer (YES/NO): YES